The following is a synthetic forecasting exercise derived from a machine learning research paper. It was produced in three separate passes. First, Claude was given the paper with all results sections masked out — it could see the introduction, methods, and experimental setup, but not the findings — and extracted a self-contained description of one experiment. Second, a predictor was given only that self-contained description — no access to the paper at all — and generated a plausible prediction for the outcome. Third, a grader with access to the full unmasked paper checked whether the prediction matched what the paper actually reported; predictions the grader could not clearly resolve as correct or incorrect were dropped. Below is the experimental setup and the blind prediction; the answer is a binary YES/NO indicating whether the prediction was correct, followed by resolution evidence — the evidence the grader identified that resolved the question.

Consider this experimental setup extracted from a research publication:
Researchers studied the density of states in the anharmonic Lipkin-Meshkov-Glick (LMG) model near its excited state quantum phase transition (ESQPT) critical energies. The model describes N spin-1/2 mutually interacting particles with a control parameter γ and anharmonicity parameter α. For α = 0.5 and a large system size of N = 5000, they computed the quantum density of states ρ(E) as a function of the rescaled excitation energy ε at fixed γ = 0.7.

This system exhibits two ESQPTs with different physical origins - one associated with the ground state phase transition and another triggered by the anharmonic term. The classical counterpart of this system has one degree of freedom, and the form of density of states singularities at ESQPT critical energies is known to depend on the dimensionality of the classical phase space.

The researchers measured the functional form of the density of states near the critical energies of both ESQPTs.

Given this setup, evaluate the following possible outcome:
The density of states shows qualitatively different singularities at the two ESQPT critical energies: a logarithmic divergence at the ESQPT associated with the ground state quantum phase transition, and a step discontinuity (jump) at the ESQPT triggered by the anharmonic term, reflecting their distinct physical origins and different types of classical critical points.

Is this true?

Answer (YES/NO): NO